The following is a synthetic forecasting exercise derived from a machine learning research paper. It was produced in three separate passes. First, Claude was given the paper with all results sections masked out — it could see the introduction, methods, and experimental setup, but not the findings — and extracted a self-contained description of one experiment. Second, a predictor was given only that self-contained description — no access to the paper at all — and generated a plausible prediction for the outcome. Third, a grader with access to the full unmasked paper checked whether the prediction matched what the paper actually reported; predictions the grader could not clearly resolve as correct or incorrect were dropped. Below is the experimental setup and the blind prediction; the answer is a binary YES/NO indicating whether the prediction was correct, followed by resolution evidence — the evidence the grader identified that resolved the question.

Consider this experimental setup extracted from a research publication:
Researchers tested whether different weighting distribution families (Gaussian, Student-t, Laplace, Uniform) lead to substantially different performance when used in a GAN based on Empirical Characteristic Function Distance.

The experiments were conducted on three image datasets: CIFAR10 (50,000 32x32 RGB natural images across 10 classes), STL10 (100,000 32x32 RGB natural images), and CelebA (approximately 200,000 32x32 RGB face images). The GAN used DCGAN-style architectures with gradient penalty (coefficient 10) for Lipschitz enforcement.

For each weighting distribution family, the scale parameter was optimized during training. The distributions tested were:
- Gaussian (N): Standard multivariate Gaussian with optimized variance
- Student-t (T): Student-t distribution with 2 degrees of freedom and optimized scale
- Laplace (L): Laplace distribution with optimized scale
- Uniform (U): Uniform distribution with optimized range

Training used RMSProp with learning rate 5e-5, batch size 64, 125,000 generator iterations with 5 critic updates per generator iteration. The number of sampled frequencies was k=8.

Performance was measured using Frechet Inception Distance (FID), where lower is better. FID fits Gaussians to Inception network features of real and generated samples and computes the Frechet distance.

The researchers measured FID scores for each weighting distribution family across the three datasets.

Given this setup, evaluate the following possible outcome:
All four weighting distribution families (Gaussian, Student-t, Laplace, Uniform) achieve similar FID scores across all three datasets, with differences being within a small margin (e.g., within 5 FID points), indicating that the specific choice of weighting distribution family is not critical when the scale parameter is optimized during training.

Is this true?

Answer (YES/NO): YES